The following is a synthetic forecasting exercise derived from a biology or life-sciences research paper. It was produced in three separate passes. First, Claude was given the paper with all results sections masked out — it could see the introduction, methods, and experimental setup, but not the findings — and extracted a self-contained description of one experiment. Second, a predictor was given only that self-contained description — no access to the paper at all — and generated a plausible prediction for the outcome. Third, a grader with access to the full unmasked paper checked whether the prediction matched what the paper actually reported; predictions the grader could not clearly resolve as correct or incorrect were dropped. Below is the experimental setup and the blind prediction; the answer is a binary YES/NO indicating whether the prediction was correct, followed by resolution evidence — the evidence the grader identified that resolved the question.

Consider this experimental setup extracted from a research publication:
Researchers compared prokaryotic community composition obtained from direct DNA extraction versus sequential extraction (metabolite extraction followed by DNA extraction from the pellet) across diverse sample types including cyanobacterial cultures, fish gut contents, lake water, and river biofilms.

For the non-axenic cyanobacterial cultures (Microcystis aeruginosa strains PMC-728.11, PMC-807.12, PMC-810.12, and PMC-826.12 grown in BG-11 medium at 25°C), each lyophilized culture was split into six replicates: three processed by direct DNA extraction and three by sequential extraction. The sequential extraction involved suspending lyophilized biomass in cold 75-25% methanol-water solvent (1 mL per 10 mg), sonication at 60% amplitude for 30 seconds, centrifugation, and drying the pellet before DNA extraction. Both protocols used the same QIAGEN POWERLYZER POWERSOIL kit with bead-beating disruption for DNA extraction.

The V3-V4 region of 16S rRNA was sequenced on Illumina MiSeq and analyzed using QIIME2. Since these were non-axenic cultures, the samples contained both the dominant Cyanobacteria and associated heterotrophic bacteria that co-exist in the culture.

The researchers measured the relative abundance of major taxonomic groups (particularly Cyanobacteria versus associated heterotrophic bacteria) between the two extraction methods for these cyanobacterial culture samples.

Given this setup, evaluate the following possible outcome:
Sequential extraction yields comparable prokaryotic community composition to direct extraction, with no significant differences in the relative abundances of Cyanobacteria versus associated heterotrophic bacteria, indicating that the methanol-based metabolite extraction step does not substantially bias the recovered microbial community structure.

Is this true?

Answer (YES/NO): YES